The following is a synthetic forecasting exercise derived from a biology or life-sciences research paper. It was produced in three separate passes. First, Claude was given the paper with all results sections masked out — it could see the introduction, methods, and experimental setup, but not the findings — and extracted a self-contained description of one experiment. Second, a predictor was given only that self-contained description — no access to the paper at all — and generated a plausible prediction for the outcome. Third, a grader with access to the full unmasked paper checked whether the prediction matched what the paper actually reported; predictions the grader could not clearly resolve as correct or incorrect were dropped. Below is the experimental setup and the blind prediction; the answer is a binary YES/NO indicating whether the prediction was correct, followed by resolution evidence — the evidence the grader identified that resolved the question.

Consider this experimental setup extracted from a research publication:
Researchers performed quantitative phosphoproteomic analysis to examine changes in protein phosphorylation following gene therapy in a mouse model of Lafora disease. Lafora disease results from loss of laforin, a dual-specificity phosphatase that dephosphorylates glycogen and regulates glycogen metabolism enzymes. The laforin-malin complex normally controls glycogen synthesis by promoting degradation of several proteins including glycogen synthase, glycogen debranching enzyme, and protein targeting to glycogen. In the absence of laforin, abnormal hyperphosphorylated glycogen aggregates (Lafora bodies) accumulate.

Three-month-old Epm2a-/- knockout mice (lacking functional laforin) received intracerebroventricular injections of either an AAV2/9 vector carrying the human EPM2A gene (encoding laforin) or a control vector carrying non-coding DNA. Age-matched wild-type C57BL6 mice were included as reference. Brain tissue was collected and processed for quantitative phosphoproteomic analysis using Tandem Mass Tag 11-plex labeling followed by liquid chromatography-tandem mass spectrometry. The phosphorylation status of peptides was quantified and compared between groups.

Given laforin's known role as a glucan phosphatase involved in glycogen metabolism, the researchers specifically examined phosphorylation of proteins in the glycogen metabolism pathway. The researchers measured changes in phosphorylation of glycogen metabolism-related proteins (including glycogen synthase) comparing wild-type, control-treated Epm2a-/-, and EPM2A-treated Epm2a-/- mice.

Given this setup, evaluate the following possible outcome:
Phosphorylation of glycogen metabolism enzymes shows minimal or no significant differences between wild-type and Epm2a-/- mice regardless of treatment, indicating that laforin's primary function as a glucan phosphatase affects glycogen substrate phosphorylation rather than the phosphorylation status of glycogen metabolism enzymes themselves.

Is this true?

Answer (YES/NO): NO